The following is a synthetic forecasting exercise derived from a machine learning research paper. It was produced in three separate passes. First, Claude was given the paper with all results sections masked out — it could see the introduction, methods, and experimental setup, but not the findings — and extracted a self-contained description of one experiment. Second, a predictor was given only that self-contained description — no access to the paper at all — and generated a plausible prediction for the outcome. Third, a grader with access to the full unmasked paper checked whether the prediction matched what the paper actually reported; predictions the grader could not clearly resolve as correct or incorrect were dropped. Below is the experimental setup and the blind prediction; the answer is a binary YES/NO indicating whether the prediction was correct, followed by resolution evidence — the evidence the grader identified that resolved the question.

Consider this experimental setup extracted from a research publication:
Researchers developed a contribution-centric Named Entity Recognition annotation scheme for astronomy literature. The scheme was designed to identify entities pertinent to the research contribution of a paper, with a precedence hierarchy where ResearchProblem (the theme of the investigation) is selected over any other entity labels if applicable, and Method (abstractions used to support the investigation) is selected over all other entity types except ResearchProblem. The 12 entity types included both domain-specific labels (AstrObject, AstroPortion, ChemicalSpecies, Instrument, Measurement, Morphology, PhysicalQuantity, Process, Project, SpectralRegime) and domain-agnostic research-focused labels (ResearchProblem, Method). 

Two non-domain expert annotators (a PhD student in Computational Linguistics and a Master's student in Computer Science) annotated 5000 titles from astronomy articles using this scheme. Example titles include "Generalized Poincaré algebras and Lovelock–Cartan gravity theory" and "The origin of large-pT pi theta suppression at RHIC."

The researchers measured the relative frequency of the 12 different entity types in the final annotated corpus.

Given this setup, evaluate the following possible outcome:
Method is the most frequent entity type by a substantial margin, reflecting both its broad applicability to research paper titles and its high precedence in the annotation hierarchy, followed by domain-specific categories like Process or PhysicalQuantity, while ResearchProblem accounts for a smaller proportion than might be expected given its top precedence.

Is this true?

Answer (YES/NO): NO